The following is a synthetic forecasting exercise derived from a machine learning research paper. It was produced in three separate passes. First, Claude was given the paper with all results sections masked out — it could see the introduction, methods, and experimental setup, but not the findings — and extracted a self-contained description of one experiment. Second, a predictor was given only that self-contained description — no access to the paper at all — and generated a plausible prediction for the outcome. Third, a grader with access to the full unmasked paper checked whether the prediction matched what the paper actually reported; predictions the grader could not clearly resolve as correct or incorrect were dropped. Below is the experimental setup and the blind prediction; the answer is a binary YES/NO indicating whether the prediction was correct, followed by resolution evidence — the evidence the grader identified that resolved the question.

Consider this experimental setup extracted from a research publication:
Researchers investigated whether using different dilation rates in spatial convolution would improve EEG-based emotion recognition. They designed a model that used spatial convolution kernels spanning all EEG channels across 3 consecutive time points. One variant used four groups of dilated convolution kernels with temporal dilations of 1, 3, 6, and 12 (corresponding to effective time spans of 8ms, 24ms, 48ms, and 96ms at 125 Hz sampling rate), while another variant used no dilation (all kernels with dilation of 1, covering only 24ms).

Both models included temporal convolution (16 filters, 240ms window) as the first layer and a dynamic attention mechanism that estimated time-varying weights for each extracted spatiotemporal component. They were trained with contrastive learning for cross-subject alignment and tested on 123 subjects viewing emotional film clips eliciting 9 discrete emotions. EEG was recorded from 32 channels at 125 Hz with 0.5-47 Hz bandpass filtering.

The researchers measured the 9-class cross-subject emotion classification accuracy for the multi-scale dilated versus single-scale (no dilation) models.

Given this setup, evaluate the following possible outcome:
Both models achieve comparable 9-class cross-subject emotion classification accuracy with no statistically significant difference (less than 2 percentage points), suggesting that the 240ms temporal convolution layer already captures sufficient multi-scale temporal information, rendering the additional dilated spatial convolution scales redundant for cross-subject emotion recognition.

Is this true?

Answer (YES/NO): NO